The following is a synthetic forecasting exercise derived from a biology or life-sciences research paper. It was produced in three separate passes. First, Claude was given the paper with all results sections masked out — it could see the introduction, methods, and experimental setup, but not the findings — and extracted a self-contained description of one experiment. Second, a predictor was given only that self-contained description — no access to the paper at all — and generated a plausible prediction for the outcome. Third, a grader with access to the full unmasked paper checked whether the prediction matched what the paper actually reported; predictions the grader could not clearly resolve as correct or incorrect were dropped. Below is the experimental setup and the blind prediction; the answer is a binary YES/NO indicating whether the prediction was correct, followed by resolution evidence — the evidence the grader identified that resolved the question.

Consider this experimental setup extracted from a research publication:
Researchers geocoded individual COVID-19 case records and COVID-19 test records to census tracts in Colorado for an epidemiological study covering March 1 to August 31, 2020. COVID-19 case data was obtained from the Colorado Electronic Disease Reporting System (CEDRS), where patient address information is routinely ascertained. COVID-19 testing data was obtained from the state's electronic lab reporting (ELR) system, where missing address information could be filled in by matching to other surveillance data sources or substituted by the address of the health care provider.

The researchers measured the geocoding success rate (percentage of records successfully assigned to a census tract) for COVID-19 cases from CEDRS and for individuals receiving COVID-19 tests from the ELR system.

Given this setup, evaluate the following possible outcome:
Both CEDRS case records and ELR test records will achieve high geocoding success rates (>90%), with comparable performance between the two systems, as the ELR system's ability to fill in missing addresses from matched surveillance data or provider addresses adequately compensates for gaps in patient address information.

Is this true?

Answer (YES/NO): NO